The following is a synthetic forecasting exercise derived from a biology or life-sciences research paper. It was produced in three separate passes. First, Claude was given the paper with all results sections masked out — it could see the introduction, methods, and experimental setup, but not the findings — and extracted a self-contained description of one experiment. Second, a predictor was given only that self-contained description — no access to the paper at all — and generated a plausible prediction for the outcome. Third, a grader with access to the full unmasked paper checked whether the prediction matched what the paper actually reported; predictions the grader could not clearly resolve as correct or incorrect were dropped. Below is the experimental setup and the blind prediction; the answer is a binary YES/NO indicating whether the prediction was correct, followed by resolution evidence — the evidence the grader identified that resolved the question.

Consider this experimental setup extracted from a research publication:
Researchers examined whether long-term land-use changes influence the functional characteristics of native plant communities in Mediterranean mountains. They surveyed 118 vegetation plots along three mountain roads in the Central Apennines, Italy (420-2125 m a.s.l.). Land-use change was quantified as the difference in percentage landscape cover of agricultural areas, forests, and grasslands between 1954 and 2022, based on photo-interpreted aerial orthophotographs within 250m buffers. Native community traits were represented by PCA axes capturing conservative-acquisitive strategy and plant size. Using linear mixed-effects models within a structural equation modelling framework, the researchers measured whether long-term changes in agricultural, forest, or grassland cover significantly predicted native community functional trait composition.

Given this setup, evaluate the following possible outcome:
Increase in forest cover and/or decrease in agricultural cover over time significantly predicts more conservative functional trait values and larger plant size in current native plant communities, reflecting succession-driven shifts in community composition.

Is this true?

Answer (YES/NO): NO